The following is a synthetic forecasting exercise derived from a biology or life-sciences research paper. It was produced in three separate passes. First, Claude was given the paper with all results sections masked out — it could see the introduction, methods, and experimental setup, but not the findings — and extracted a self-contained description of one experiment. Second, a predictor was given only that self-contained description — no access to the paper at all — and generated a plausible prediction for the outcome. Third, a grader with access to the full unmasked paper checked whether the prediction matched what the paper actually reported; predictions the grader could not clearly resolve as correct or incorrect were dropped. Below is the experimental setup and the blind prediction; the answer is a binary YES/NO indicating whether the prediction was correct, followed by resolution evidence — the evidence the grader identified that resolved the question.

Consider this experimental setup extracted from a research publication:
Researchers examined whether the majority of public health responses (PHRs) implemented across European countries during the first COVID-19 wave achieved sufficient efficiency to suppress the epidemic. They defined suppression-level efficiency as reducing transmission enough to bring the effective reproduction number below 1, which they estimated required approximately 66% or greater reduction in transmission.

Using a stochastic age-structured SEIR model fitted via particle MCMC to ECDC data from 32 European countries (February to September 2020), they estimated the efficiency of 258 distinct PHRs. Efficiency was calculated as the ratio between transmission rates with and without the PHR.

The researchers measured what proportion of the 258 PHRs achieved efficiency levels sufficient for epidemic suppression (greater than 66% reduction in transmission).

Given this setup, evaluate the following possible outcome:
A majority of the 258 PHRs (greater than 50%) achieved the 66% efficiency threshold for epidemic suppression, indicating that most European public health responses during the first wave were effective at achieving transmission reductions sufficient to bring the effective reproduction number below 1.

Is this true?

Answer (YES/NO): YES